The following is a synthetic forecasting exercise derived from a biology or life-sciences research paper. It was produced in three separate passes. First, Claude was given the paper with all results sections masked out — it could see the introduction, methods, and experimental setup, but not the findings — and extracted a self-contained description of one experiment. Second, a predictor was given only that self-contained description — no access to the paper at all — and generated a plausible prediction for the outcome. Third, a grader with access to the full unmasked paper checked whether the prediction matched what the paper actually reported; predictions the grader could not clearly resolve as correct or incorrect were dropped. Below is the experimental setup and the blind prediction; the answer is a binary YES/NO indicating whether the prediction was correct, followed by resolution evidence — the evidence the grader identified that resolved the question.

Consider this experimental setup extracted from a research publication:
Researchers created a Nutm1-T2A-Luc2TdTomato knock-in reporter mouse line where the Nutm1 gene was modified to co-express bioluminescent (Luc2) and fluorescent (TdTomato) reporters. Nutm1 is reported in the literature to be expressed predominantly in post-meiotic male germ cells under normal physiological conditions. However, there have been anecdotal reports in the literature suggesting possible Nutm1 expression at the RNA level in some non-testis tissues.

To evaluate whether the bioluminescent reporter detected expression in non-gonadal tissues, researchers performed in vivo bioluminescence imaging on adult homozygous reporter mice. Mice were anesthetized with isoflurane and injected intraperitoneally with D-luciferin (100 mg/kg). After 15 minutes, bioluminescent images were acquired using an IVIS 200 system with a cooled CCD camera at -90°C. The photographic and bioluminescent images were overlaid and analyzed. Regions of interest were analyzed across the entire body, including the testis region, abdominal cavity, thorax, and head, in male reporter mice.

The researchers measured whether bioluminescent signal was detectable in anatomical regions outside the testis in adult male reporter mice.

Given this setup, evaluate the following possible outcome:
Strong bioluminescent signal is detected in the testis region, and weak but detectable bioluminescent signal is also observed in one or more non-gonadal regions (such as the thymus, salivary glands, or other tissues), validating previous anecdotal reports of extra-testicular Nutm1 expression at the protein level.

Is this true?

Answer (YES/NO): NO